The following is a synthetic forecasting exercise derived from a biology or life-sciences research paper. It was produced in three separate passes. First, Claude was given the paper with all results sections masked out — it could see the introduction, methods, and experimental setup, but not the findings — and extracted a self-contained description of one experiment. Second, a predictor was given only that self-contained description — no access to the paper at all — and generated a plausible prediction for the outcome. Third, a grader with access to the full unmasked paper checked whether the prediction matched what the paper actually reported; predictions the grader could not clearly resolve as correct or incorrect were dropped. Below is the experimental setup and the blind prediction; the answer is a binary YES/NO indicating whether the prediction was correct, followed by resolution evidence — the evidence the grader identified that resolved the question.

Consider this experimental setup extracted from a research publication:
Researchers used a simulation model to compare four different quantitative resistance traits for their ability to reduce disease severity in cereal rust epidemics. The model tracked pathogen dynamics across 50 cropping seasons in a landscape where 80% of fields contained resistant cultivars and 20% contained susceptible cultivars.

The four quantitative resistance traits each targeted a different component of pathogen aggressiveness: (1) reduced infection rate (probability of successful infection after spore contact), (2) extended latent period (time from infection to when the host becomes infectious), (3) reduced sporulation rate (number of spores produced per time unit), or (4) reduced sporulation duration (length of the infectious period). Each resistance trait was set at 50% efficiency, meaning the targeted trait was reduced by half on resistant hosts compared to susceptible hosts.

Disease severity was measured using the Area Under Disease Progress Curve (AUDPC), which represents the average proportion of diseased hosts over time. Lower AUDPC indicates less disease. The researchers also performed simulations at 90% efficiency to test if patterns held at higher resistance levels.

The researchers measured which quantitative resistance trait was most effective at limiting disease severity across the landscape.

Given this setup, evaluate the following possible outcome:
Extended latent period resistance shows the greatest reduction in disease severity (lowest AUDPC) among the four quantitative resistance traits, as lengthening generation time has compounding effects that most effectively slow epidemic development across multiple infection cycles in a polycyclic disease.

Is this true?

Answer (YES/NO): YES